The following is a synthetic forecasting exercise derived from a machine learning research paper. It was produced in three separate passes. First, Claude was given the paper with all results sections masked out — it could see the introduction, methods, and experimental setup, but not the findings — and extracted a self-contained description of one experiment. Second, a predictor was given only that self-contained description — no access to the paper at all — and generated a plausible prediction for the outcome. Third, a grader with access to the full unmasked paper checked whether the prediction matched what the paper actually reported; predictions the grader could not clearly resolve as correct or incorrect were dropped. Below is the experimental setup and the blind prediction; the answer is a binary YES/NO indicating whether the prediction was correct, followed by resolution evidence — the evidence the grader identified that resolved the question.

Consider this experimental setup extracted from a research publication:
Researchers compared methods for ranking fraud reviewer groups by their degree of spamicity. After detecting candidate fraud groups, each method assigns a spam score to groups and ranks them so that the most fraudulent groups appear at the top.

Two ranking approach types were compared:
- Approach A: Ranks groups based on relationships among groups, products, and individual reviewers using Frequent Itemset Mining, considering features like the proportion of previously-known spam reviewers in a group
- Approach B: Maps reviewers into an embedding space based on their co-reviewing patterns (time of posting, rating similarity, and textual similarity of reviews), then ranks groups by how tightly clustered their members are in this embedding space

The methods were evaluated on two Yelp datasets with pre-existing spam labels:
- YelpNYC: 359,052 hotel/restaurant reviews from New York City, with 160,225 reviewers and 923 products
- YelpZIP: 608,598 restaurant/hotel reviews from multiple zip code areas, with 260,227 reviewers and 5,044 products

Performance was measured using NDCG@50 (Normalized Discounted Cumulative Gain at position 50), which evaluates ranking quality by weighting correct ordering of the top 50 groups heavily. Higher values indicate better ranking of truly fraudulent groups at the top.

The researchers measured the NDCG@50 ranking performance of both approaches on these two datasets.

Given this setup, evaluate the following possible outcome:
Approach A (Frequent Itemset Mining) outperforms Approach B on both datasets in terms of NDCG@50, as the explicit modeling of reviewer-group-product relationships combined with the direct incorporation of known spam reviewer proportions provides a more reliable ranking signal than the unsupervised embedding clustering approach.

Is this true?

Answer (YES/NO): NO